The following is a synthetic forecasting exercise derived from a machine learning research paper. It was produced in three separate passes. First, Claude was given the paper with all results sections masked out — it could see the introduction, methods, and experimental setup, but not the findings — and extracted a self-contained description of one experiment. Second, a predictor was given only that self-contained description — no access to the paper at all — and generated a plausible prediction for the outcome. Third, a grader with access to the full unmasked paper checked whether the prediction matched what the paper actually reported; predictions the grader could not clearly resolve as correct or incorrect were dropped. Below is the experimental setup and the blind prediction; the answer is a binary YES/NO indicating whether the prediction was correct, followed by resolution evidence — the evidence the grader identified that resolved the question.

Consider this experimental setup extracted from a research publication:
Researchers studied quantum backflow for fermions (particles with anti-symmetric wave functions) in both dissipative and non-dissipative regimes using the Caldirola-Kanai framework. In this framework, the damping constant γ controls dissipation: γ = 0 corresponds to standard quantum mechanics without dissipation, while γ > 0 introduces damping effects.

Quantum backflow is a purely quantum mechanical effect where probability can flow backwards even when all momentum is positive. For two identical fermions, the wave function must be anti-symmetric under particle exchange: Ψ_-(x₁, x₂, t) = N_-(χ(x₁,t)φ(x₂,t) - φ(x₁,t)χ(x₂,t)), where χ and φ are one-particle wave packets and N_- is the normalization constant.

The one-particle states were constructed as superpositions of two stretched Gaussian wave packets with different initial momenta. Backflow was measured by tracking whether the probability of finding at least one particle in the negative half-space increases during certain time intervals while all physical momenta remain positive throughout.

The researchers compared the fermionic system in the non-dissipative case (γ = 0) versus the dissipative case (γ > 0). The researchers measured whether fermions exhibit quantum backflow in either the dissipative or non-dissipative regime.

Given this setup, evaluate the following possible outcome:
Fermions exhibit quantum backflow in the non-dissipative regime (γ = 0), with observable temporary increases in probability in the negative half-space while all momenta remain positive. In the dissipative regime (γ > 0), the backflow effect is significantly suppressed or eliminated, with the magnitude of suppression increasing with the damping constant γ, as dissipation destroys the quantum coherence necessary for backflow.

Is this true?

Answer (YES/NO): NO